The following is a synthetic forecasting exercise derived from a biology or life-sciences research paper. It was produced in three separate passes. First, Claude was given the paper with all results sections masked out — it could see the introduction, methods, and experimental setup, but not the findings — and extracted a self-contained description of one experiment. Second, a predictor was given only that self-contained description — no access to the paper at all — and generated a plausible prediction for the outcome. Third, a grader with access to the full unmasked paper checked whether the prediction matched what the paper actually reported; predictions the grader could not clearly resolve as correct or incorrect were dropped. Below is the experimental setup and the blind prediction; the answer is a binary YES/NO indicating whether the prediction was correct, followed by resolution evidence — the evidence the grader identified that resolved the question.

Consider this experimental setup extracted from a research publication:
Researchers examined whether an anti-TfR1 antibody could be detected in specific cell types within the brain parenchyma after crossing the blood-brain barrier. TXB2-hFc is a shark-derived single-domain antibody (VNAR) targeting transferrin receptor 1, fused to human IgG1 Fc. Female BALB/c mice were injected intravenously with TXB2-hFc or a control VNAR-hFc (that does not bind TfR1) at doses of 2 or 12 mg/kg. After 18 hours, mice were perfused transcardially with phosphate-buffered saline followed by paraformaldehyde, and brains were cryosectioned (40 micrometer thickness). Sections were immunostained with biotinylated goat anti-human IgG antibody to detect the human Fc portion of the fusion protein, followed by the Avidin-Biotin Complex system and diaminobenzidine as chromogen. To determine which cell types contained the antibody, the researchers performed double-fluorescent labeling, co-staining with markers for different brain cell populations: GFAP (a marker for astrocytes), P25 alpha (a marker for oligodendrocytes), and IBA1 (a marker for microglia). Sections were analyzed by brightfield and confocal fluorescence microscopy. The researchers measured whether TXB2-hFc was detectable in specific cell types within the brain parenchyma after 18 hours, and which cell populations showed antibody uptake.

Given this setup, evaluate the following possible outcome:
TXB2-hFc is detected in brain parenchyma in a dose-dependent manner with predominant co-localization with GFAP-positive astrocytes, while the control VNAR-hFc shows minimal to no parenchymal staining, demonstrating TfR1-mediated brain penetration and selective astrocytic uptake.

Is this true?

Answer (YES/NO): NO